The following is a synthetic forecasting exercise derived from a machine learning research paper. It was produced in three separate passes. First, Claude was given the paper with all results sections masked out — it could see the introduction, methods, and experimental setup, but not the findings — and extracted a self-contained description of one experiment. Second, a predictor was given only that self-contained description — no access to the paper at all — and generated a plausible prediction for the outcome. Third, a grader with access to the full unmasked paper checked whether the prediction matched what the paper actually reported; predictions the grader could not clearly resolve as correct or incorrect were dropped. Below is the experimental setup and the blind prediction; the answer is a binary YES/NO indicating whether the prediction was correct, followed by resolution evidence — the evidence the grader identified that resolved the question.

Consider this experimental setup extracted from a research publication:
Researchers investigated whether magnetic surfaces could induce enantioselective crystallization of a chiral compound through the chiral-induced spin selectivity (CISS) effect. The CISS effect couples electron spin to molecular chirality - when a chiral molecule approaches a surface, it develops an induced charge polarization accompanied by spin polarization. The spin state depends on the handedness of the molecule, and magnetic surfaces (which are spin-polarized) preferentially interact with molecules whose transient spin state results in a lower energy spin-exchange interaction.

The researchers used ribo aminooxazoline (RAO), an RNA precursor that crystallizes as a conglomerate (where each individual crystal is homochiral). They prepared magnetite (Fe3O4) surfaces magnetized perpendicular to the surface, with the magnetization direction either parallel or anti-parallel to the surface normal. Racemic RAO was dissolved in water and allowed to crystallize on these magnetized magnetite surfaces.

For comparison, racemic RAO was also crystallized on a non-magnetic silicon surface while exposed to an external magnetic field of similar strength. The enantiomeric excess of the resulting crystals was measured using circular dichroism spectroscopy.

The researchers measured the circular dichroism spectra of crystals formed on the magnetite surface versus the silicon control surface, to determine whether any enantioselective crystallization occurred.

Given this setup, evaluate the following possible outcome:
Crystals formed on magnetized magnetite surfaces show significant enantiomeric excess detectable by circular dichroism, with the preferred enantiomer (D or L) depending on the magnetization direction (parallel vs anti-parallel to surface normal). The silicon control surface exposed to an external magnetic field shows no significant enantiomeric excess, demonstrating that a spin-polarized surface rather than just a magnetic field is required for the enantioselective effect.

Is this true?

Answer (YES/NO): YES